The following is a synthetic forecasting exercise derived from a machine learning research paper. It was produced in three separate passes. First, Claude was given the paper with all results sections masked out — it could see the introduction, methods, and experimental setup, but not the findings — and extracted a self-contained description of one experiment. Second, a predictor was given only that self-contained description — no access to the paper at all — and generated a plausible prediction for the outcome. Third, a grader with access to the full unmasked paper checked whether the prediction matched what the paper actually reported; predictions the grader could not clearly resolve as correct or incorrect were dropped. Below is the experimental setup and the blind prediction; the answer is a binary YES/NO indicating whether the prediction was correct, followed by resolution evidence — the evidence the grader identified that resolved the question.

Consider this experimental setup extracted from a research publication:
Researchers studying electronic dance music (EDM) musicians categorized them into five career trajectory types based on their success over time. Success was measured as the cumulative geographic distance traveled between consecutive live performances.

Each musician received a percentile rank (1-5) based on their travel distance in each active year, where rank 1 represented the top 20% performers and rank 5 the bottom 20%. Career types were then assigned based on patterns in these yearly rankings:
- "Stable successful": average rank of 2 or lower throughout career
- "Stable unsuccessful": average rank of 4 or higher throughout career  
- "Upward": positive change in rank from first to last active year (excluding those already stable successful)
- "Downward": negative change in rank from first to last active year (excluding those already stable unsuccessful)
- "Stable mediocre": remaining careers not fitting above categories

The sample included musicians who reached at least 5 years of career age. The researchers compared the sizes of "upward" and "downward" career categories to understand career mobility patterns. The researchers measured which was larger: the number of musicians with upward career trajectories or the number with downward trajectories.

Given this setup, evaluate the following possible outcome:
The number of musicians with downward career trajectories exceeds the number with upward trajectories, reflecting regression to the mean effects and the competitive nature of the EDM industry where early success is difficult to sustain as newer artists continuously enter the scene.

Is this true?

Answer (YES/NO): YES